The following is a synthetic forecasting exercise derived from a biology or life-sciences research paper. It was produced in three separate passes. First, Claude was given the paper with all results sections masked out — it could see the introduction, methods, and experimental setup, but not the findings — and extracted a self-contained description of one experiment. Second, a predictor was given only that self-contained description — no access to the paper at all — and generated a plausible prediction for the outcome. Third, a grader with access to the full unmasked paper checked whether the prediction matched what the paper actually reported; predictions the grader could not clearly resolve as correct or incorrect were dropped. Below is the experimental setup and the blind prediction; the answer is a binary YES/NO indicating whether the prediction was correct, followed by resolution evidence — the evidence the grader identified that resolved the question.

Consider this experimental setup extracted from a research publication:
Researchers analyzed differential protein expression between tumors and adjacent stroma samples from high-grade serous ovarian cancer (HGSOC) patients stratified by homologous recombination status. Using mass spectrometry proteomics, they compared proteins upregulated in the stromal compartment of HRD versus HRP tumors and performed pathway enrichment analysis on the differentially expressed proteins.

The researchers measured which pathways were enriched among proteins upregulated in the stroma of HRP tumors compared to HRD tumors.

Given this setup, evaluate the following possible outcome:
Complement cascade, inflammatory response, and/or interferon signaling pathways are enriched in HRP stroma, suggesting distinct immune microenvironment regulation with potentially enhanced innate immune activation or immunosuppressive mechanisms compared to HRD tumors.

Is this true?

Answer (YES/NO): YES